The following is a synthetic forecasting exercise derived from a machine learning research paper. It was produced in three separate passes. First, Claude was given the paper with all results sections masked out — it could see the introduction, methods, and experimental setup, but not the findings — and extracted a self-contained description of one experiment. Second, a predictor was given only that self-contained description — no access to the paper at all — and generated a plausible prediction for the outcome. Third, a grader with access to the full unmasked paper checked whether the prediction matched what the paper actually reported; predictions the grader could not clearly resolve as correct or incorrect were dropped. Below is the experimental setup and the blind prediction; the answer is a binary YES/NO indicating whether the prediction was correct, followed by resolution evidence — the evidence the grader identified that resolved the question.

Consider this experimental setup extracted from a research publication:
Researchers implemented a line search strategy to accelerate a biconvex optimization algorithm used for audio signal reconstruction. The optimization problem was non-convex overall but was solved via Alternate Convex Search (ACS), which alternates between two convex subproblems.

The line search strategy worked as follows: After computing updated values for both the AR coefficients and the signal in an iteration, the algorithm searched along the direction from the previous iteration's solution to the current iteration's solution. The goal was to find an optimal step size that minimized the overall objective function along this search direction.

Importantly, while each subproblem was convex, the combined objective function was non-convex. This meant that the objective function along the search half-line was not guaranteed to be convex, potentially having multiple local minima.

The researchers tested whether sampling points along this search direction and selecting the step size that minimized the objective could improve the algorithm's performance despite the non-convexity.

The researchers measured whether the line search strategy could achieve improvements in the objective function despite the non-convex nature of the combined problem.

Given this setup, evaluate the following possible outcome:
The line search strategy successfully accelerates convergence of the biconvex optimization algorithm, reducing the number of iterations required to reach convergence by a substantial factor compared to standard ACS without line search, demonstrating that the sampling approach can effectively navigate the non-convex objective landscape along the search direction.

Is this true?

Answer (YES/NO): NO